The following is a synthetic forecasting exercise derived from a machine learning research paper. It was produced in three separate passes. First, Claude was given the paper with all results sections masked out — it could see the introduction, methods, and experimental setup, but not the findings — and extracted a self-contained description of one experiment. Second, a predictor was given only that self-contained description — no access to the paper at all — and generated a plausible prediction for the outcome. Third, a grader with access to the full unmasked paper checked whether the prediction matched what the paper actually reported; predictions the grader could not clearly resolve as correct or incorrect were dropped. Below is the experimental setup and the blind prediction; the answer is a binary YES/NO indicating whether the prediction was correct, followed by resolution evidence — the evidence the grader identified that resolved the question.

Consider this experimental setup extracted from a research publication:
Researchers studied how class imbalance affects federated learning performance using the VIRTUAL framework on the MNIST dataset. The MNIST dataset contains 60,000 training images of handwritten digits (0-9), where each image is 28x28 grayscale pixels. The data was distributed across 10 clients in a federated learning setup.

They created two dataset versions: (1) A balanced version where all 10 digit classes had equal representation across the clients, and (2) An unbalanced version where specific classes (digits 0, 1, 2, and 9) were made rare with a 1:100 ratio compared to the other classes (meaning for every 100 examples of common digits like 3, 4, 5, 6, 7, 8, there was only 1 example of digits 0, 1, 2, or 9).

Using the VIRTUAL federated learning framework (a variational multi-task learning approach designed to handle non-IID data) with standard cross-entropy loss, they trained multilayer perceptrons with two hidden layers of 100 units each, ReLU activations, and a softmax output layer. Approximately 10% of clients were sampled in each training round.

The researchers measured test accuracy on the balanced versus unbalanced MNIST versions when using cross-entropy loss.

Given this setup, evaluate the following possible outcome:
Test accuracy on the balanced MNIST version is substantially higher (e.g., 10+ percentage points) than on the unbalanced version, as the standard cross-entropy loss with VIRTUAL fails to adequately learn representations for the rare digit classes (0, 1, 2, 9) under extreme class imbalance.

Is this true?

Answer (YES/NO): YES